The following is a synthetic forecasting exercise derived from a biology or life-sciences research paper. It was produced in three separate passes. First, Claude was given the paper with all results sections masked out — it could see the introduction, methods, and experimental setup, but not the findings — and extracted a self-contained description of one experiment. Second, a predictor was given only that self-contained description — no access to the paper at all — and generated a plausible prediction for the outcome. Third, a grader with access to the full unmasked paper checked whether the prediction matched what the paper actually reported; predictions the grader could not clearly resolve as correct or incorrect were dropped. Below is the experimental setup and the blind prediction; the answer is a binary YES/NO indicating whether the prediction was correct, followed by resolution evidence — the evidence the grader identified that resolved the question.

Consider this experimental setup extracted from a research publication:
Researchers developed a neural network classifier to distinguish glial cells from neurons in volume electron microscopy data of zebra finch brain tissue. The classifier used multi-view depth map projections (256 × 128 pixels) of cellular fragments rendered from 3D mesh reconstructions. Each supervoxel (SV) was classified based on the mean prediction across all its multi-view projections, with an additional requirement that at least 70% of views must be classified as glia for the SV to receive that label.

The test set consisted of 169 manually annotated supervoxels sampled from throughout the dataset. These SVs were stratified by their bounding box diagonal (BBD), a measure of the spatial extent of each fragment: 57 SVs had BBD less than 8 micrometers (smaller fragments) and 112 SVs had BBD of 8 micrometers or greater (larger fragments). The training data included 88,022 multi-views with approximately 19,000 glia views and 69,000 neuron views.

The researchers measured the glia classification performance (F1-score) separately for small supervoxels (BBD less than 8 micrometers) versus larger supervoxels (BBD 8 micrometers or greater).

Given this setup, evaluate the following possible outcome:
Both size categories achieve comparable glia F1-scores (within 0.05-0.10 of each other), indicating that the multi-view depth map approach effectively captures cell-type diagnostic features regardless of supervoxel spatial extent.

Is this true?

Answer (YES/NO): NO